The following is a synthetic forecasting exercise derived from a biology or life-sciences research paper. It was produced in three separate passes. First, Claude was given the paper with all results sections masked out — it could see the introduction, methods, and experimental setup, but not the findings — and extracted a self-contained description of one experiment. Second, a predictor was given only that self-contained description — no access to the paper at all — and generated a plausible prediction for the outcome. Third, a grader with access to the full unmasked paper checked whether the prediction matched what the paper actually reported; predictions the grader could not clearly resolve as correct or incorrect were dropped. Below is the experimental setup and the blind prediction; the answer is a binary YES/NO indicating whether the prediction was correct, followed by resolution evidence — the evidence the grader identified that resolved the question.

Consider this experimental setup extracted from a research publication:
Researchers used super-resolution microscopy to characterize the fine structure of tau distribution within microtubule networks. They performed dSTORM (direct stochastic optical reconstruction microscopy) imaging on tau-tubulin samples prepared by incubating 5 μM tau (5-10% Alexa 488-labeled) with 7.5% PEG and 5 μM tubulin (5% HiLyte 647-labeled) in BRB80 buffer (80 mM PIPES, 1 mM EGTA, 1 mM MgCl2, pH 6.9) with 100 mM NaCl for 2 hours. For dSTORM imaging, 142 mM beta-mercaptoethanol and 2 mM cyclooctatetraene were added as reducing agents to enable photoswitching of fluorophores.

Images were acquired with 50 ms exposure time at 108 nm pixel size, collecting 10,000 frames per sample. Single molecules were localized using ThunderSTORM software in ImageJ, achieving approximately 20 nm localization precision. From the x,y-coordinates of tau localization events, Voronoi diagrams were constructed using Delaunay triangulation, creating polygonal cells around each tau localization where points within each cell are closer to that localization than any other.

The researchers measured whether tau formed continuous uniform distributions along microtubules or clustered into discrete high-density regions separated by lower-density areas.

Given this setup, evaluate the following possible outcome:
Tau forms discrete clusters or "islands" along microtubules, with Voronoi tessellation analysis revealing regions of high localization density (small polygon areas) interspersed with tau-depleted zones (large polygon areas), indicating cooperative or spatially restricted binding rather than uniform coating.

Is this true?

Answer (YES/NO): YES